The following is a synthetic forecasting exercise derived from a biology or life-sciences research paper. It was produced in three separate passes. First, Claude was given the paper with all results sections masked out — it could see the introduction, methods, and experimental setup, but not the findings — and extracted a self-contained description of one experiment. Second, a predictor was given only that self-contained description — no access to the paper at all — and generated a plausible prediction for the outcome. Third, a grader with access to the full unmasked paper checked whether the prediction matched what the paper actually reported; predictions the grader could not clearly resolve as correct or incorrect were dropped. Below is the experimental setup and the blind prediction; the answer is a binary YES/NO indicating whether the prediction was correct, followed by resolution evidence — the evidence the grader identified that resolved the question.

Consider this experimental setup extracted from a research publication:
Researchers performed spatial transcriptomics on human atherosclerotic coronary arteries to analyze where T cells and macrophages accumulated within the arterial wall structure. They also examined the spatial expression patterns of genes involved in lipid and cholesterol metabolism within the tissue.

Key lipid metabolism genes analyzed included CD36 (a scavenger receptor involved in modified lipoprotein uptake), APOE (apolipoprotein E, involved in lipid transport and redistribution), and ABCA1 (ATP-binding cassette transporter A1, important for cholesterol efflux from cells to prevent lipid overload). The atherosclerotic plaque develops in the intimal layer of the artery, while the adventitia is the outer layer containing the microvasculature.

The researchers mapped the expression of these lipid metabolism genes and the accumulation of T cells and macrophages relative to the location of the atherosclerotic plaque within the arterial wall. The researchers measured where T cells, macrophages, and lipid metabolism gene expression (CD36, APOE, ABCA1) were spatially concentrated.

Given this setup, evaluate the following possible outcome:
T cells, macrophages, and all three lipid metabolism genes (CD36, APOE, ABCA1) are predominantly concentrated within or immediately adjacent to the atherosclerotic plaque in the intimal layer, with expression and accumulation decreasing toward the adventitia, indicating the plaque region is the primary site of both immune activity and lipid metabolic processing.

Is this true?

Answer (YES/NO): NO